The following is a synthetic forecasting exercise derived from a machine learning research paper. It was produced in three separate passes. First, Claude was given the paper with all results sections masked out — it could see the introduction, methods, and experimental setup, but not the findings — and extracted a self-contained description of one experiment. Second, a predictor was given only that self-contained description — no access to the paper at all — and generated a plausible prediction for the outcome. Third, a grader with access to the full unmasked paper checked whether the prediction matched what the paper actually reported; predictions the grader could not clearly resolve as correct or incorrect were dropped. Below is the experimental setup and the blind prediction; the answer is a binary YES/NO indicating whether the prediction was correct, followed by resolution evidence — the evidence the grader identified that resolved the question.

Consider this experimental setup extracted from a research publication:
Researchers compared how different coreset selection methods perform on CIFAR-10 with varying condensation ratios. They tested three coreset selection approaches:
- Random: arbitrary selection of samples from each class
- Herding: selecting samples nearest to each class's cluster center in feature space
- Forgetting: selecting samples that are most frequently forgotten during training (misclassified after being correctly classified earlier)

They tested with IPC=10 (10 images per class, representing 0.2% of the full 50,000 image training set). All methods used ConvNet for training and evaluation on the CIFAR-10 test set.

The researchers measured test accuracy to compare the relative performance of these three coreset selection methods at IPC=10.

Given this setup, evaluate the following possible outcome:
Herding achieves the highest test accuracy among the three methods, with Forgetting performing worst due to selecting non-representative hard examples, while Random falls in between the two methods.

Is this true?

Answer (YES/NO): YES